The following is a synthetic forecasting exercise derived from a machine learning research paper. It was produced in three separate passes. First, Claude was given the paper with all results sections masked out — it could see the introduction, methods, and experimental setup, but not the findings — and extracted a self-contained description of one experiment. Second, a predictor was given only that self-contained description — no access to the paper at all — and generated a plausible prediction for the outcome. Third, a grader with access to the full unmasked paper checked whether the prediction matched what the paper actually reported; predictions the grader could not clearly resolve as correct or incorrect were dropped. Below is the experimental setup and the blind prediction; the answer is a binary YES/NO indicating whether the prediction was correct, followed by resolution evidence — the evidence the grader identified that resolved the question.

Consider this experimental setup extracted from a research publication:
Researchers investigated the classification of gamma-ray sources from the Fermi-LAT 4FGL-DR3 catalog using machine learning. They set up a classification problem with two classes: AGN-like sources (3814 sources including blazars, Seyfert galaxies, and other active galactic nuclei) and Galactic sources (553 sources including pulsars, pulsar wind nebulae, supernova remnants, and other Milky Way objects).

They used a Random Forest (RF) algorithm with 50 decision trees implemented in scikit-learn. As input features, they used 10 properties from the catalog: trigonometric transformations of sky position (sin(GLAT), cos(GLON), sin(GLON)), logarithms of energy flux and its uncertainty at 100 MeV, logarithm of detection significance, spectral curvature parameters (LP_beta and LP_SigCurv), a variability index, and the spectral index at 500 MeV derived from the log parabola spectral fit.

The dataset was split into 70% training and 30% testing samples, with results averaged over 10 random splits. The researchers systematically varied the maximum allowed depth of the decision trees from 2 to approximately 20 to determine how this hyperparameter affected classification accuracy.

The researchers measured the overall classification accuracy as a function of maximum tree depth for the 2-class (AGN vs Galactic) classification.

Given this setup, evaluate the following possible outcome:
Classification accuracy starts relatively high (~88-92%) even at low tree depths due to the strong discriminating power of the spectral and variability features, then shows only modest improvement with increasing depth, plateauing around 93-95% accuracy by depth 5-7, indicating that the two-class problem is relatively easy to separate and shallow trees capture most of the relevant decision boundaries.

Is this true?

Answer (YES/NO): NO